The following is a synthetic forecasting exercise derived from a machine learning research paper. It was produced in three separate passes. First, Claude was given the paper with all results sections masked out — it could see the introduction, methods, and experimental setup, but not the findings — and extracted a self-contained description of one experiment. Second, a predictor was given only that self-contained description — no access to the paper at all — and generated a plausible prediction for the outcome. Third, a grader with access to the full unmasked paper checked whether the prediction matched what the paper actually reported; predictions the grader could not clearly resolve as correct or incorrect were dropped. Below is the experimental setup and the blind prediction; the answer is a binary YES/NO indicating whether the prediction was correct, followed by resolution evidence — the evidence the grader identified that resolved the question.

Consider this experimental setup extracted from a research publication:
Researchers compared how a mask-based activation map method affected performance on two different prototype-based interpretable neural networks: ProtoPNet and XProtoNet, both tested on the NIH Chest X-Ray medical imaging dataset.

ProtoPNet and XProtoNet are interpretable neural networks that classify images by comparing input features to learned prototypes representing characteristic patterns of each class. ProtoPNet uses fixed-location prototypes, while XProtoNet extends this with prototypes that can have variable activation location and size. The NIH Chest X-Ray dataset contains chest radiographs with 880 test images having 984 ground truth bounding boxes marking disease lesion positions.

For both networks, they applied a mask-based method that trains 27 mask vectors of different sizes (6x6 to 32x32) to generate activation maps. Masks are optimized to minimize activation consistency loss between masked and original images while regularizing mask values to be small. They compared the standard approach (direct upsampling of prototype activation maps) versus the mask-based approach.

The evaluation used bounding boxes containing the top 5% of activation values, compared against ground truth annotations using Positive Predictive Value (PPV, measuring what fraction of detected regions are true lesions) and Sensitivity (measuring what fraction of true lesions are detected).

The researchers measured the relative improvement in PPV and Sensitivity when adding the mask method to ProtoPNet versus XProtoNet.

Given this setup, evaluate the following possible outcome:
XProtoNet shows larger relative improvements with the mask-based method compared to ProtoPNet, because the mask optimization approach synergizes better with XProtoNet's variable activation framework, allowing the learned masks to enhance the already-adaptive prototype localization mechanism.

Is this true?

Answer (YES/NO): NO